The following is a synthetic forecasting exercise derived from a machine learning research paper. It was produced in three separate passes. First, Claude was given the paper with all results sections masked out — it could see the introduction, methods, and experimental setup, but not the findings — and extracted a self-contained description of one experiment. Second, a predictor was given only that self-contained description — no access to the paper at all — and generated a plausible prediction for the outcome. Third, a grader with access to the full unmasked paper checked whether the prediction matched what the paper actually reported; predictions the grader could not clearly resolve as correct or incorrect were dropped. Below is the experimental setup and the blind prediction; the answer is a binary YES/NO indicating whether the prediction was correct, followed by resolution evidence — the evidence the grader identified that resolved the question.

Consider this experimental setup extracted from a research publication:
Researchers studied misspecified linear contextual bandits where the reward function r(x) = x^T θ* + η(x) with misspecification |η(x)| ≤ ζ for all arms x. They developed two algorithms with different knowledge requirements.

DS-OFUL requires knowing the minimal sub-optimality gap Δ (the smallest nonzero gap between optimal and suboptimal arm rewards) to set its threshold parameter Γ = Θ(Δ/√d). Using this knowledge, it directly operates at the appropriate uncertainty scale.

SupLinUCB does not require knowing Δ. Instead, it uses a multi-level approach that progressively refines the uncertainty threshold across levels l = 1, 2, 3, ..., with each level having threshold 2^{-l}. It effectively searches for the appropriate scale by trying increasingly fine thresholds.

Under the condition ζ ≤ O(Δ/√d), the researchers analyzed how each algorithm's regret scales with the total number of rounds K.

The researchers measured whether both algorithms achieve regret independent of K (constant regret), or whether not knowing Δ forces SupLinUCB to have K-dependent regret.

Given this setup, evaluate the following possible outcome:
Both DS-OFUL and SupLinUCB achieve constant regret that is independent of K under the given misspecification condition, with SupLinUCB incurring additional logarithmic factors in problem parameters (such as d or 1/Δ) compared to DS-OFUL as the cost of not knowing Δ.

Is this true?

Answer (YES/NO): NO